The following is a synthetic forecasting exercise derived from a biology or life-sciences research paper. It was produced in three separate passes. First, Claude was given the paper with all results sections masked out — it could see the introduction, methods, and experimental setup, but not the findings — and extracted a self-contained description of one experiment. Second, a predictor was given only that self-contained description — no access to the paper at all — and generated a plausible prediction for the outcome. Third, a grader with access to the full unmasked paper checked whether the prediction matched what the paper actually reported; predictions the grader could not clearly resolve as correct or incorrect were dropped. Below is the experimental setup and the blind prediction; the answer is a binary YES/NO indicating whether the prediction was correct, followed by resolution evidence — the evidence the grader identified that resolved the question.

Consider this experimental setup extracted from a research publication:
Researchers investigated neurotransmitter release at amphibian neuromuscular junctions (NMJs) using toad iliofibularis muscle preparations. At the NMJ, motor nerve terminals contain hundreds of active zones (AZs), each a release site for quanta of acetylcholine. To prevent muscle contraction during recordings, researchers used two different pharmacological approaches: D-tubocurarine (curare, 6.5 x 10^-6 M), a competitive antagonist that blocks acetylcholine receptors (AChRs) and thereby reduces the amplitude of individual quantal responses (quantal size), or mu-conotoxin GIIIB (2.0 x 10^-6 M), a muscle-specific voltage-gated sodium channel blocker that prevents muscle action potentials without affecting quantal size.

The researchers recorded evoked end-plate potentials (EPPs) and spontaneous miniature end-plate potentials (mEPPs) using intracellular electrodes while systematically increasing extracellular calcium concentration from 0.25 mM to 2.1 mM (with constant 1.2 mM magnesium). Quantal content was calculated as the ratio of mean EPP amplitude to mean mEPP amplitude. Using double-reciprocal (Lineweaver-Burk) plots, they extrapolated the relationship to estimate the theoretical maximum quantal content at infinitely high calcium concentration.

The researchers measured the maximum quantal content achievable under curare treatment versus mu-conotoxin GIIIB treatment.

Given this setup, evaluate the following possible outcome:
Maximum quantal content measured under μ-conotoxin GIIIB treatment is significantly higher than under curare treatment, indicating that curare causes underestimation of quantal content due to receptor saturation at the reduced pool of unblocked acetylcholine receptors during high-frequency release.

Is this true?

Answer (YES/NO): NO